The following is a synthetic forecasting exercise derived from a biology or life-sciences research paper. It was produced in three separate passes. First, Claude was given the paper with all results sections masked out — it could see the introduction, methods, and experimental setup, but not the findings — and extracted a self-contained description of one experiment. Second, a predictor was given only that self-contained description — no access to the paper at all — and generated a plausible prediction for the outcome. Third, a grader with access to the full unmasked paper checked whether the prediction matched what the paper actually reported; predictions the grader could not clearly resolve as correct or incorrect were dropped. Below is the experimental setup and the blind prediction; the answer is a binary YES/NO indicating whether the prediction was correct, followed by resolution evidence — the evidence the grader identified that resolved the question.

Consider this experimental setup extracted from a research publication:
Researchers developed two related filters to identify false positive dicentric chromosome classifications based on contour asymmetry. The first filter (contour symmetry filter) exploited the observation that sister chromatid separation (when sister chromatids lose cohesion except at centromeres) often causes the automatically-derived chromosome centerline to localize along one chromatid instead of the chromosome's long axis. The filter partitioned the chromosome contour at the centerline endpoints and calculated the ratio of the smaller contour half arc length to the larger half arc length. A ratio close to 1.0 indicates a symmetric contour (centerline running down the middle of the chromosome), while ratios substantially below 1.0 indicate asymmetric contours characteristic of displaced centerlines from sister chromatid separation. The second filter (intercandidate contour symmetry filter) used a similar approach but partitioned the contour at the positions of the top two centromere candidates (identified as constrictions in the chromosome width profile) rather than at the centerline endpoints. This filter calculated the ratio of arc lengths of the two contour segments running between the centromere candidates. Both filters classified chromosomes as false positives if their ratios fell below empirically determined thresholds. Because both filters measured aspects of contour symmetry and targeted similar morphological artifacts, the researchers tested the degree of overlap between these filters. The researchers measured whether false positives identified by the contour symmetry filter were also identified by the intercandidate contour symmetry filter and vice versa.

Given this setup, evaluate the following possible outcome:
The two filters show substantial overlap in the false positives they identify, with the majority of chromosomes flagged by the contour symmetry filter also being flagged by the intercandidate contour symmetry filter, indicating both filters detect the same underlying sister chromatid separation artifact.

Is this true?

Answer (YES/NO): YES